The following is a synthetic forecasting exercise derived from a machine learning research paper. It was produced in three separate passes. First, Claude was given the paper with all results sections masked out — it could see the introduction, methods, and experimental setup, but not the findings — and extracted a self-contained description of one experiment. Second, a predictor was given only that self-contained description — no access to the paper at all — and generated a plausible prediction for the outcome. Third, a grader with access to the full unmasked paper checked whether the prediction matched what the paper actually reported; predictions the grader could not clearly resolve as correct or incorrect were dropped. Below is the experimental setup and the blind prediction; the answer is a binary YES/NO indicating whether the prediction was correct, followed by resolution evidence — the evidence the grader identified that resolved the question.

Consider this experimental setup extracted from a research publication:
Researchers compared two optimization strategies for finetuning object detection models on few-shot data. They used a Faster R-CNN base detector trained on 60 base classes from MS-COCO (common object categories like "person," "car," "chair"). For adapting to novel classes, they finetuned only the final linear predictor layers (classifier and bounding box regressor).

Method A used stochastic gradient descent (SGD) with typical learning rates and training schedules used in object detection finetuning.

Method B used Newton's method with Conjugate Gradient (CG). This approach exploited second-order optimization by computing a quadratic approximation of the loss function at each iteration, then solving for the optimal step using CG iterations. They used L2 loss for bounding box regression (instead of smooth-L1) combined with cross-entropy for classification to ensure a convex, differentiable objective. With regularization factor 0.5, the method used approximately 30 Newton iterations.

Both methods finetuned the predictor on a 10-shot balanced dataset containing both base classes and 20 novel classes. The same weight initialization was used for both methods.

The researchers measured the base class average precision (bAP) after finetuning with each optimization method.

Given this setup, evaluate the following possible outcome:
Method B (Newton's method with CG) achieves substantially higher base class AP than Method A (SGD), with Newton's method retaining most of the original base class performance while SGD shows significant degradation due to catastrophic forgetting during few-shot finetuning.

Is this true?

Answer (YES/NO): NO